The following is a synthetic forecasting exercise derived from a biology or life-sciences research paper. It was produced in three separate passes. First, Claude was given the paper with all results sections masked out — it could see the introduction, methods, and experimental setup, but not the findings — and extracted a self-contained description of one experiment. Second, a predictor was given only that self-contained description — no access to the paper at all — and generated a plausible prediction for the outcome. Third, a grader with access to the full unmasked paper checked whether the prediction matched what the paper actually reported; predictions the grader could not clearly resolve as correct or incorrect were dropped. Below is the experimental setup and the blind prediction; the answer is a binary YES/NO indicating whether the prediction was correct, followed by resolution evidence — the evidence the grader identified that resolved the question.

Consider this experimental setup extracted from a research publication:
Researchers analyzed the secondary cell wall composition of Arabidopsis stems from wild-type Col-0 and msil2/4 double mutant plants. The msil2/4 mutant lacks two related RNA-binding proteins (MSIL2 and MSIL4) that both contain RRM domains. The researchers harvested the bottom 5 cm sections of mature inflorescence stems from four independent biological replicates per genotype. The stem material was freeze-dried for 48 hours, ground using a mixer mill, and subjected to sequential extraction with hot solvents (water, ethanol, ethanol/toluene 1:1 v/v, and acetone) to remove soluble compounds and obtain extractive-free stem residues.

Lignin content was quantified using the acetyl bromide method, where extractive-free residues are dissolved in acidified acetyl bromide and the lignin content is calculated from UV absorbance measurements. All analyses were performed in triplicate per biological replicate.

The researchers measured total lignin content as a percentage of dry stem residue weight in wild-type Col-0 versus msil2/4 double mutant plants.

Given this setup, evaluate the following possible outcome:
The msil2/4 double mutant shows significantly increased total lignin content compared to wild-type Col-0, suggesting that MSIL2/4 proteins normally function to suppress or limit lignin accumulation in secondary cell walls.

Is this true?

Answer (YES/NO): NO